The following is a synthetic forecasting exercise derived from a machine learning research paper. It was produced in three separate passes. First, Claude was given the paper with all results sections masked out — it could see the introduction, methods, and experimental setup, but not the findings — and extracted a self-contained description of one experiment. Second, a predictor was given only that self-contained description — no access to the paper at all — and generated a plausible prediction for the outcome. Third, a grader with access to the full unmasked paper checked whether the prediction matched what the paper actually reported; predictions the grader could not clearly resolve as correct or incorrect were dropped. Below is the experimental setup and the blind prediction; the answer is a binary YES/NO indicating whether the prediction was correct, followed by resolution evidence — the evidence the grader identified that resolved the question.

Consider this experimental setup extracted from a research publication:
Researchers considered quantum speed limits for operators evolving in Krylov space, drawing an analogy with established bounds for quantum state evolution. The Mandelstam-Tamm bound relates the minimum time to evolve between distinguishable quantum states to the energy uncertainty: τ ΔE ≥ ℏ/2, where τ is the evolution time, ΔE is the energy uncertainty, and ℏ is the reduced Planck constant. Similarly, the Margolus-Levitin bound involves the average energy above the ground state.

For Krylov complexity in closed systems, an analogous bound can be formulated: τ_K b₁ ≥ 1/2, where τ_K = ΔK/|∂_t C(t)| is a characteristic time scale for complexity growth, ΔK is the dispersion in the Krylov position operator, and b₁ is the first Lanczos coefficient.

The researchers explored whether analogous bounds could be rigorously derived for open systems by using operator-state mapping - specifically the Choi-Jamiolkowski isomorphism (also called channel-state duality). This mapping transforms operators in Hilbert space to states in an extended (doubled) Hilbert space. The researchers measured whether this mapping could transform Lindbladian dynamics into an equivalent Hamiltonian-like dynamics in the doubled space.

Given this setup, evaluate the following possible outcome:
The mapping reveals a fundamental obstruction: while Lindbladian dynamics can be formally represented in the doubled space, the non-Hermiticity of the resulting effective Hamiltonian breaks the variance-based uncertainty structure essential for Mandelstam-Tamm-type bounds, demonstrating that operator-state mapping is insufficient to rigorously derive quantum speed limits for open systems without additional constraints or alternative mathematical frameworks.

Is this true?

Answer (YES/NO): NO